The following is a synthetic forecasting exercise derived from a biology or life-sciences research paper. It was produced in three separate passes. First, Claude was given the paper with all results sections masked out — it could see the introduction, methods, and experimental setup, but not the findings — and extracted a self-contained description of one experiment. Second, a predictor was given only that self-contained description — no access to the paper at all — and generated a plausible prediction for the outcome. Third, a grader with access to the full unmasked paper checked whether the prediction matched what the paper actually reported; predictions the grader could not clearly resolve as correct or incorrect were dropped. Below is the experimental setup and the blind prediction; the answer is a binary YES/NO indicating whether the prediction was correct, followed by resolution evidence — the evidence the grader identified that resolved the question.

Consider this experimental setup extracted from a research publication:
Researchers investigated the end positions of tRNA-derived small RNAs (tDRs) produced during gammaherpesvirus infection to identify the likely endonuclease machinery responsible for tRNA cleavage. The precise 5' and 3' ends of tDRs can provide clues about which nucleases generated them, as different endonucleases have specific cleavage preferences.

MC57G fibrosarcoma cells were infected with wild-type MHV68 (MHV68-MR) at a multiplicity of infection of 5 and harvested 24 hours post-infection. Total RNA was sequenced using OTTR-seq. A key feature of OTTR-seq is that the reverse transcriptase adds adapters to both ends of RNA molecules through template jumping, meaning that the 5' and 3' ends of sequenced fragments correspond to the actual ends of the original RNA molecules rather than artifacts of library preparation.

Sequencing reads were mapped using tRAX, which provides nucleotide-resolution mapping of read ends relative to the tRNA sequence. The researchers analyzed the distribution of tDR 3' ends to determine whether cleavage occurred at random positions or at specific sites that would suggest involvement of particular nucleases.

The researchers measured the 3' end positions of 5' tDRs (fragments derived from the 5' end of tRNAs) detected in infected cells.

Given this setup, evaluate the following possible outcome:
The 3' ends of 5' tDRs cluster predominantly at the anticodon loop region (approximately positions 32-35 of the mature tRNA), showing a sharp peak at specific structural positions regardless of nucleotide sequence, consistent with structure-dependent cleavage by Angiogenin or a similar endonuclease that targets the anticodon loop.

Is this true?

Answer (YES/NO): NO